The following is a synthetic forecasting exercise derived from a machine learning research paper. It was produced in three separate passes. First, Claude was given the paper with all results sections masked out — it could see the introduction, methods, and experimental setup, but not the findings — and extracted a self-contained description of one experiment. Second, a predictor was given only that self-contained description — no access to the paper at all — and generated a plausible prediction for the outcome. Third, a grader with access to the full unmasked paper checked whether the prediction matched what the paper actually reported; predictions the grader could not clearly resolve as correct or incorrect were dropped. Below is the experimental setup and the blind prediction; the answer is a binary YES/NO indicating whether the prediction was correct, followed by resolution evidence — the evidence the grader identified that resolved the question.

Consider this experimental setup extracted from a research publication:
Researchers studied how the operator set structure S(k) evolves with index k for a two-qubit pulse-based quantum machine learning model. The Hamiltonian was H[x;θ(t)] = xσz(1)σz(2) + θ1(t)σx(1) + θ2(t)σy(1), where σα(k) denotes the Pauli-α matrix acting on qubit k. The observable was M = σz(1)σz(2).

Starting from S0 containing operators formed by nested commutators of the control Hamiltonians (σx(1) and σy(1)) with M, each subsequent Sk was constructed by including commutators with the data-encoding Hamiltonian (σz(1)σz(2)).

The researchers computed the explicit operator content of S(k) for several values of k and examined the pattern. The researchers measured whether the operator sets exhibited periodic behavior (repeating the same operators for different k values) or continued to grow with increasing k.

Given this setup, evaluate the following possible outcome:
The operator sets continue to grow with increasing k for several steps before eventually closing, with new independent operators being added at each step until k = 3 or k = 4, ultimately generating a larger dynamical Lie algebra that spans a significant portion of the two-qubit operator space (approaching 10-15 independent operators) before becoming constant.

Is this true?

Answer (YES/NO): NO